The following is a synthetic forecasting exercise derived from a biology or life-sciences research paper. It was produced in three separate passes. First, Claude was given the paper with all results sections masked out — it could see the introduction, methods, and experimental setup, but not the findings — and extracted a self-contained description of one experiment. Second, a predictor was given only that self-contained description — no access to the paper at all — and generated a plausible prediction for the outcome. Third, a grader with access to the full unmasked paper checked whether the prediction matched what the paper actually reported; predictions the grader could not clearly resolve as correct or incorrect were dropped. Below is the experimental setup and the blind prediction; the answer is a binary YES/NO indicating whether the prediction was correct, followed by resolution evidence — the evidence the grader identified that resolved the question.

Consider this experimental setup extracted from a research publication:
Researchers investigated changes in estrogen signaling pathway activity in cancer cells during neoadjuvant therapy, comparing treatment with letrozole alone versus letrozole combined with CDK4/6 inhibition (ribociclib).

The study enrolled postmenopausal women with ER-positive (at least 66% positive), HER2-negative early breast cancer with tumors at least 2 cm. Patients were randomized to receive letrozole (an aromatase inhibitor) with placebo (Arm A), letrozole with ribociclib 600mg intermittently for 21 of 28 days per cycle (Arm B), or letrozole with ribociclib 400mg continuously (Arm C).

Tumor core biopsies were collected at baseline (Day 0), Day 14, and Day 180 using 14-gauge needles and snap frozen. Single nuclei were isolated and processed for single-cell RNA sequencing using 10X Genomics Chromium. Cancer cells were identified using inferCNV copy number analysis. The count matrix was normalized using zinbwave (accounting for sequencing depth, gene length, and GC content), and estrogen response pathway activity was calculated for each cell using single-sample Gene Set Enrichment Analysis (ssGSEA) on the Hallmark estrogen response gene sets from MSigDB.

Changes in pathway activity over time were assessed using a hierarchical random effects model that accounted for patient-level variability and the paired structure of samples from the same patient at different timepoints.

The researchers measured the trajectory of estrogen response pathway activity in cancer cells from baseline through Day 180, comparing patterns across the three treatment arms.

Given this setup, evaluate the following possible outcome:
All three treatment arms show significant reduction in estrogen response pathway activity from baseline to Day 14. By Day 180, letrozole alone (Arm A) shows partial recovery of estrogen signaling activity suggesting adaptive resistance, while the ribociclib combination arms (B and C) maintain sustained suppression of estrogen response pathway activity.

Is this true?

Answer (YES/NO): NO